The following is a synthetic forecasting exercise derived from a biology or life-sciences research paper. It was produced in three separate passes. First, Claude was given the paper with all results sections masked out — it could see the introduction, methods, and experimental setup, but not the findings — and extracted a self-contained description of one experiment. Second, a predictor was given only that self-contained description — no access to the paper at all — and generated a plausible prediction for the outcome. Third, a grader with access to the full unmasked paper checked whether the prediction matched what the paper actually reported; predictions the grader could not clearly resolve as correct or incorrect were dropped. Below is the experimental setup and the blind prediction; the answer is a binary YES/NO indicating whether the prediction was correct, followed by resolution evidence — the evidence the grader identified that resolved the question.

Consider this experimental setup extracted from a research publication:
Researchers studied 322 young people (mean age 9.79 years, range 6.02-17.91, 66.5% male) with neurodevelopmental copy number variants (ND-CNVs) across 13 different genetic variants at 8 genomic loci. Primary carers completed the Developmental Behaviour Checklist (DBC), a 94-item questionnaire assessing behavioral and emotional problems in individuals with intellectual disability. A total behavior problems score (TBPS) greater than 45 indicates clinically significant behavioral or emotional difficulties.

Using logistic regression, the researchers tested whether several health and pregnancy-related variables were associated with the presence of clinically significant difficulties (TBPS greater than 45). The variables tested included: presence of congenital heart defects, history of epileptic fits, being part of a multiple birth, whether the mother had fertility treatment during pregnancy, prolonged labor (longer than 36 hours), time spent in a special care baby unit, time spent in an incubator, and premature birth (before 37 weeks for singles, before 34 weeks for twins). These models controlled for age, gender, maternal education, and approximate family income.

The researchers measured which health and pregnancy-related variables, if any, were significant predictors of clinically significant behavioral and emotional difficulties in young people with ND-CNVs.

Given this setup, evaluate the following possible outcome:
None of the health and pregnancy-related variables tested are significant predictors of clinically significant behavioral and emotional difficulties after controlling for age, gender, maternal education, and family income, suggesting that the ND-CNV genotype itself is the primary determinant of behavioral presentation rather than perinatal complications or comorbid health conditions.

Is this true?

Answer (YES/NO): NO